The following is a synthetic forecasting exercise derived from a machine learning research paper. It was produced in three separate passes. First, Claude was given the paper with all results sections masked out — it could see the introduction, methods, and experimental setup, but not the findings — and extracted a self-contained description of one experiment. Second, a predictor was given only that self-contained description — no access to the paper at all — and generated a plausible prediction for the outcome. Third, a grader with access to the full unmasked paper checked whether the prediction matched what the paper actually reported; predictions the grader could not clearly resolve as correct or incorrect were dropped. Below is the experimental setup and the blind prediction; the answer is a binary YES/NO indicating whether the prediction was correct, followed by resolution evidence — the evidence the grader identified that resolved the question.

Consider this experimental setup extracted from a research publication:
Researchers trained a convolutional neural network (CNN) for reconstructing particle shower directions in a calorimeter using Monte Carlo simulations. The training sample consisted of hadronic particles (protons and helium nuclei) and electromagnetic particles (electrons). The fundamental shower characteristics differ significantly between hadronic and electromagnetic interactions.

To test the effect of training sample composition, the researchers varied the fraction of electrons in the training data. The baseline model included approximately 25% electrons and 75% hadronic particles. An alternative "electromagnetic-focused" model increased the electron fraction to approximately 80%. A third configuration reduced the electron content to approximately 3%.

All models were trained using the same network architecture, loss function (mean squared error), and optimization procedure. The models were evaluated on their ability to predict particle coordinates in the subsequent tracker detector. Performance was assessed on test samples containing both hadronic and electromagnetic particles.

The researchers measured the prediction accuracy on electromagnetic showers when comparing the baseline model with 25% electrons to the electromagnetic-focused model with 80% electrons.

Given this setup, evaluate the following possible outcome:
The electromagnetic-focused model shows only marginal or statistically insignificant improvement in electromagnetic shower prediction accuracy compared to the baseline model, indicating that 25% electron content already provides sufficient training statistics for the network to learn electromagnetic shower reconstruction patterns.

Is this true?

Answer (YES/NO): YES